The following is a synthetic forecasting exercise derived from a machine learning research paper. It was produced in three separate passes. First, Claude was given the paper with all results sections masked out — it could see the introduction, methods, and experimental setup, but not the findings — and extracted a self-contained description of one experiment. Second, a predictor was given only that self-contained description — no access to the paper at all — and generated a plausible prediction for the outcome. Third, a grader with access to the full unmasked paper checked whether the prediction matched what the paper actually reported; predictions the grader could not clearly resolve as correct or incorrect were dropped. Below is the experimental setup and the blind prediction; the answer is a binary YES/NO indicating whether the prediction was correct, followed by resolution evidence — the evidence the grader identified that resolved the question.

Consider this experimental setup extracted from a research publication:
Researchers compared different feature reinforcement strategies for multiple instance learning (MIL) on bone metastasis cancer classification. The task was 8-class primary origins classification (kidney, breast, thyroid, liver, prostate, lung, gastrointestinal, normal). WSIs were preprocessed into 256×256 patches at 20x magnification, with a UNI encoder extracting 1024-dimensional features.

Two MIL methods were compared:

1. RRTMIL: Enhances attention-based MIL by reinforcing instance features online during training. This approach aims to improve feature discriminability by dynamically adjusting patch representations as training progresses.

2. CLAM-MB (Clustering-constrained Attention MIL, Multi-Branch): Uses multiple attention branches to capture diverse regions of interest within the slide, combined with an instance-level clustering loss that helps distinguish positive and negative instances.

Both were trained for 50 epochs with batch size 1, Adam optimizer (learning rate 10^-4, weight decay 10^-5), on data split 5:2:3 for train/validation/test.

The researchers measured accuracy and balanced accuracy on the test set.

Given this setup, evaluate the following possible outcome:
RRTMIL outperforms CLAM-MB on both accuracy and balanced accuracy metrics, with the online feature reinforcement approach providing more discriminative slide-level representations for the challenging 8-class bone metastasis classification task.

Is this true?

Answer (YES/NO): NO